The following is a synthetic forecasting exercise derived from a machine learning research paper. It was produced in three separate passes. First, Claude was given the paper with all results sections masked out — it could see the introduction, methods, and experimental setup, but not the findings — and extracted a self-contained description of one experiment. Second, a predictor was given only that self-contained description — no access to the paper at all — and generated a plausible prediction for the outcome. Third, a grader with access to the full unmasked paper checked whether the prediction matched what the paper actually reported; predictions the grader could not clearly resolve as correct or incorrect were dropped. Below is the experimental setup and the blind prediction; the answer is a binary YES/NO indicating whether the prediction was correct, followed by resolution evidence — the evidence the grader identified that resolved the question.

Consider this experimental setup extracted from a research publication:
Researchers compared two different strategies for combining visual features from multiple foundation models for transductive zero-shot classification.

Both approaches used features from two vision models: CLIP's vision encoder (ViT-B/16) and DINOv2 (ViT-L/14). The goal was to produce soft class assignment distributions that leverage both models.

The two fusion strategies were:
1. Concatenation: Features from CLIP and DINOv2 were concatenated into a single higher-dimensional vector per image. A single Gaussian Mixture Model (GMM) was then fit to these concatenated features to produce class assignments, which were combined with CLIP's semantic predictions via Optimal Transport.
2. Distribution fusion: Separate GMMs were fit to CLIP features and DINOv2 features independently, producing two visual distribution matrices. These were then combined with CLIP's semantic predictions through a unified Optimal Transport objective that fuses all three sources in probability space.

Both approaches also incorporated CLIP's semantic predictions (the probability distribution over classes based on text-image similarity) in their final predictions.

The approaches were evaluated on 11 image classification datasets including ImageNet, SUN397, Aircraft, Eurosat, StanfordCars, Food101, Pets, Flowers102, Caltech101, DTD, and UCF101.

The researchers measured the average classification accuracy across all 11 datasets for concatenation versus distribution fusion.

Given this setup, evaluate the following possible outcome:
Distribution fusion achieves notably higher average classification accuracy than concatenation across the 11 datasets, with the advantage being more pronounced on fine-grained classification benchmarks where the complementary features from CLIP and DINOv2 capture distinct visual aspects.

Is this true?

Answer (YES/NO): NO